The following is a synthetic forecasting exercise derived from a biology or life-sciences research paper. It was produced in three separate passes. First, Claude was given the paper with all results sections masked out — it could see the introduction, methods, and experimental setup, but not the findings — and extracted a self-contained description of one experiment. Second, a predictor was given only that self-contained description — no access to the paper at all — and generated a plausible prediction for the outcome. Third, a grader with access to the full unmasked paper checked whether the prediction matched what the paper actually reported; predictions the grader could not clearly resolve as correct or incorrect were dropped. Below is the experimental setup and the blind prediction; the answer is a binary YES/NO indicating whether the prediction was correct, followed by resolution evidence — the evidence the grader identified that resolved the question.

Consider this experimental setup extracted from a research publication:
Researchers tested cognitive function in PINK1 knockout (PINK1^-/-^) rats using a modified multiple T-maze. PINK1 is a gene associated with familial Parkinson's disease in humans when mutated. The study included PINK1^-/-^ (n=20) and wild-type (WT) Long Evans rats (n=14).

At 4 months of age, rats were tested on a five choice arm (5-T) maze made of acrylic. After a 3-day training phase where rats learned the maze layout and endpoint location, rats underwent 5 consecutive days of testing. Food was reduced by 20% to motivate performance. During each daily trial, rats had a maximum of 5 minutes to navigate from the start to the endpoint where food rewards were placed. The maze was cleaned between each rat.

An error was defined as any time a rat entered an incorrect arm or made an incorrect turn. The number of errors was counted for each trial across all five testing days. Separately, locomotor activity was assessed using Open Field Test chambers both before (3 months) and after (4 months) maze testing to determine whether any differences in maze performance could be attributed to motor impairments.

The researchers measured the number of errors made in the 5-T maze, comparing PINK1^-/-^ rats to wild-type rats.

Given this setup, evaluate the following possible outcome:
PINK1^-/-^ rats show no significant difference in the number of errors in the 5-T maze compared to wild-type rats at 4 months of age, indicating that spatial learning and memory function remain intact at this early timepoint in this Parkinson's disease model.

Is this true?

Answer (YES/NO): NO